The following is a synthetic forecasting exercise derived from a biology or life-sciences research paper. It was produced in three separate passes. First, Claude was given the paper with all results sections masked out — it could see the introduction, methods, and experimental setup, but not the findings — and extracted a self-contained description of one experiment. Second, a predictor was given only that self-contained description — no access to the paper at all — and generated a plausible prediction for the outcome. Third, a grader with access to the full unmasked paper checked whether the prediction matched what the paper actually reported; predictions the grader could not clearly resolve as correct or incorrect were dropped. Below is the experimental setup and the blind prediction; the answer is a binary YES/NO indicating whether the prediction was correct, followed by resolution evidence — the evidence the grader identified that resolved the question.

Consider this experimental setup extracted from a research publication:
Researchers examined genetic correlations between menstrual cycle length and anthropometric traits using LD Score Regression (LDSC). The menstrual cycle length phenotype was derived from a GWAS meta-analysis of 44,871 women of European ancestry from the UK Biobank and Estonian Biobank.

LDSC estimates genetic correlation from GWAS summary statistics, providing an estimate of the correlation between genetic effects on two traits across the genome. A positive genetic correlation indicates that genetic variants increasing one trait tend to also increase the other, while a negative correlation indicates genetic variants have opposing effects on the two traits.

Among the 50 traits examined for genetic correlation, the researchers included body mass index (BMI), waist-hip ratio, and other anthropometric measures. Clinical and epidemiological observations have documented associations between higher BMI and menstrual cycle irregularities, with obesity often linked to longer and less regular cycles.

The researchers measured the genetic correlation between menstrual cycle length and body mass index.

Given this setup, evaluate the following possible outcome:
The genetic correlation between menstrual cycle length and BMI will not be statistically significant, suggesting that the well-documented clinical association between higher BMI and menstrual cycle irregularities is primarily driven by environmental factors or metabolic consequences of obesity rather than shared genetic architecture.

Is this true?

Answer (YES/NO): YES